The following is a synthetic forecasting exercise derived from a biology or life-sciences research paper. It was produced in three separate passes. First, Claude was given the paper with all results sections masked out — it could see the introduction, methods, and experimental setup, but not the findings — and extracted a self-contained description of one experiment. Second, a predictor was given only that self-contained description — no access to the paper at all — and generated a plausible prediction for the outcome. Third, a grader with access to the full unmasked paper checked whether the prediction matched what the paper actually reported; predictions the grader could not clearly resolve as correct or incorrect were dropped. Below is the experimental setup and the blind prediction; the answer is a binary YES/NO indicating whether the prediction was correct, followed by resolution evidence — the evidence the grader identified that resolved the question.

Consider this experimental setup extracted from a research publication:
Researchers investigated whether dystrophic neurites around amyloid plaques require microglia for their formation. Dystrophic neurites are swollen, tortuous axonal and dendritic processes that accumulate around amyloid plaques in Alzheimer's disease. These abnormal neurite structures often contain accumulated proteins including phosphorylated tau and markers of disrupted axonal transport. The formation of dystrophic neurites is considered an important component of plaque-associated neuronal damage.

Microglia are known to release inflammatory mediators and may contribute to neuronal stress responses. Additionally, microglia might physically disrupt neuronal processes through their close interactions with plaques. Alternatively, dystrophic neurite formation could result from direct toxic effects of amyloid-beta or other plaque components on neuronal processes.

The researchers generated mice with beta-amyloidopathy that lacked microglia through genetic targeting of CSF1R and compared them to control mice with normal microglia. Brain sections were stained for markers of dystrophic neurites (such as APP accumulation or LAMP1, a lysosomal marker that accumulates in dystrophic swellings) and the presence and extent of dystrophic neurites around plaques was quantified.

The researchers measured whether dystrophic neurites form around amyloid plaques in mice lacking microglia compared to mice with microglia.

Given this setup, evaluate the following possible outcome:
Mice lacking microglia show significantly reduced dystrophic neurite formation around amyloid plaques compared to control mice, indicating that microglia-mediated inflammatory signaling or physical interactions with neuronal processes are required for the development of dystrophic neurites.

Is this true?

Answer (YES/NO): NO